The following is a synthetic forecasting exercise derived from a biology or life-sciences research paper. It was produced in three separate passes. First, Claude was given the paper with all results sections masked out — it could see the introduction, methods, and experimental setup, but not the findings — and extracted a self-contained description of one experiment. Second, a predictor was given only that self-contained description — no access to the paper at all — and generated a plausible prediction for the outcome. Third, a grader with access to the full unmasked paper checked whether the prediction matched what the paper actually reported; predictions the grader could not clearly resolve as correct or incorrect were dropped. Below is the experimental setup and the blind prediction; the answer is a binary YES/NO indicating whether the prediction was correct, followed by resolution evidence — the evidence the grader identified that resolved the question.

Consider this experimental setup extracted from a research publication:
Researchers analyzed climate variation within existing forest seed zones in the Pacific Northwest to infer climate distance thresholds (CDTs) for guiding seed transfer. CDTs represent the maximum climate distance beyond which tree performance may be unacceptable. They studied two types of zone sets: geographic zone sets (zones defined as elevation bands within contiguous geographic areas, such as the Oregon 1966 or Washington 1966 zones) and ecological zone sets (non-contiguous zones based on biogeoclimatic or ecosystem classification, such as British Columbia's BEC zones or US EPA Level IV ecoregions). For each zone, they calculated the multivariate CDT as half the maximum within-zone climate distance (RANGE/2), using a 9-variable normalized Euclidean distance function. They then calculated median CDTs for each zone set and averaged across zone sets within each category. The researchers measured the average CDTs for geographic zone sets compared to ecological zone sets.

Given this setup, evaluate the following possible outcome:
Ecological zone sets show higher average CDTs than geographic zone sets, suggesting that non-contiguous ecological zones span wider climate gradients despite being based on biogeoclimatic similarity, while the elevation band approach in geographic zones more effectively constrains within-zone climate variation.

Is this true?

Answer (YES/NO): YES